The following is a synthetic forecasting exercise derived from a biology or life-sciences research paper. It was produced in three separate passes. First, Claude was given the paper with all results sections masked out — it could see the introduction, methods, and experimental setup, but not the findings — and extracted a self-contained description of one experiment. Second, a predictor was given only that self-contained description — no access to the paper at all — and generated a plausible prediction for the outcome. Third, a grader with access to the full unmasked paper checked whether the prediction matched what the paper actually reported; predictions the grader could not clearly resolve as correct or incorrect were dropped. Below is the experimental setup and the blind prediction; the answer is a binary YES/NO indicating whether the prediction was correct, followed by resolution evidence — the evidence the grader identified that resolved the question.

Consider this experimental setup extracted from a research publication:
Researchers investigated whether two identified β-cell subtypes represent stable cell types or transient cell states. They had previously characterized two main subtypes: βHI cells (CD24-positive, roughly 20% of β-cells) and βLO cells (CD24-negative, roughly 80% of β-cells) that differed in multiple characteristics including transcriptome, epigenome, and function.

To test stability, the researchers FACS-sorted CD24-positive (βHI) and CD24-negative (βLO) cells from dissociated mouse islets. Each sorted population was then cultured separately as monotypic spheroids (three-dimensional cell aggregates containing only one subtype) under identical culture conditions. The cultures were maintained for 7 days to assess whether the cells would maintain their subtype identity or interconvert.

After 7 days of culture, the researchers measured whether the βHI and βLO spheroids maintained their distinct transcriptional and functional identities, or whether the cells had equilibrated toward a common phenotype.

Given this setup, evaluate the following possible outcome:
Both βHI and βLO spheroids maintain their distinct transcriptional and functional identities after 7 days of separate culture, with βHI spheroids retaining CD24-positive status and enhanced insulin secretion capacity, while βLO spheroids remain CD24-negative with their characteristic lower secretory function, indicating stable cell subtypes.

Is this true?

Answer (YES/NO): YES